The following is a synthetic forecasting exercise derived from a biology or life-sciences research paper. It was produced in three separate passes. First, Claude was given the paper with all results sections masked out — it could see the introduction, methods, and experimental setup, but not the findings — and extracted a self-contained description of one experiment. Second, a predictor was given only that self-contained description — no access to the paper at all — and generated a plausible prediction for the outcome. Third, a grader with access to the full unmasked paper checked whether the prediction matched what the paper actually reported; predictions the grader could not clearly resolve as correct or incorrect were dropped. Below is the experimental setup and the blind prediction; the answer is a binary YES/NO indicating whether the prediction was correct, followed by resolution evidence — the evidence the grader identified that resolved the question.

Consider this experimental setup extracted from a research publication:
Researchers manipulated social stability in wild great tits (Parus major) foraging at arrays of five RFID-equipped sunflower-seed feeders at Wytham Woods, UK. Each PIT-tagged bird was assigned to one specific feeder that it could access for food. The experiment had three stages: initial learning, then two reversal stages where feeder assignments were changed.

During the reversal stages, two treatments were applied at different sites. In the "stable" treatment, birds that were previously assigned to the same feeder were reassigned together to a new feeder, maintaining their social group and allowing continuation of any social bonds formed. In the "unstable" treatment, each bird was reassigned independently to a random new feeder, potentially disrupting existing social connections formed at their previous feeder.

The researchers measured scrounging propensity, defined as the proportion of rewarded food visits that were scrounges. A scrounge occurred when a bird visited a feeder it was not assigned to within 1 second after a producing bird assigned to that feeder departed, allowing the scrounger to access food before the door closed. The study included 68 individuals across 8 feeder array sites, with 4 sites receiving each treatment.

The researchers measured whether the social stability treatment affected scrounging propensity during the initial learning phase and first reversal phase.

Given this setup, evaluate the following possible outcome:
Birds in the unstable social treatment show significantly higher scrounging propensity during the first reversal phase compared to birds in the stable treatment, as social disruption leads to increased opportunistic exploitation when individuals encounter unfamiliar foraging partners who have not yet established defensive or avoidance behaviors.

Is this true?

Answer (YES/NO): NO